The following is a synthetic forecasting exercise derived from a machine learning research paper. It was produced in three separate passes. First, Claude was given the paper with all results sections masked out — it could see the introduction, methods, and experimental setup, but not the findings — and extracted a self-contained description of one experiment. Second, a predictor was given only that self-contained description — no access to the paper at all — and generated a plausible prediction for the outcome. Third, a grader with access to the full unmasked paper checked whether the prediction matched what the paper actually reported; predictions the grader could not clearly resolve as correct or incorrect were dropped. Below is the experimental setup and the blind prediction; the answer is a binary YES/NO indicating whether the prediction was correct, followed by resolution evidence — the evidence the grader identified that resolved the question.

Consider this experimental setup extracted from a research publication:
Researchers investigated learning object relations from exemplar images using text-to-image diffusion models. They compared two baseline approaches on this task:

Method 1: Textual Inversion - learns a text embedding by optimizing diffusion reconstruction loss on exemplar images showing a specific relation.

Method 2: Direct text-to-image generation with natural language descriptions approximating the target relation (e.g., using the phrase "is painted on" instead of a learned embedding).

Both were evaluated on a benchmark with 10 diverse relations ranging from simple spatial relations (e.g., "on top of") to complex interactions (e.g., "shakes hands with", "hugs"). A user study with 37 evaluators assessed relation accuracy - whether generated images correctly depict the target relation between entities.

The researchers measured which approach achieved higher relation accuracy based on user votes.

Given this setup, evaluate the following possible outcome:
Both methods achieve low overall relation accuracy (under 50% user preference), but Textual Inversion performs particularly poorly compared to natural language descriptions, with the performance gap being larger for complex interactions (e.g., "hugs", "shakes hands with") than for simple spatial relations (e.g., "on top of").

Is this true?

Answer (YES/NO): NO